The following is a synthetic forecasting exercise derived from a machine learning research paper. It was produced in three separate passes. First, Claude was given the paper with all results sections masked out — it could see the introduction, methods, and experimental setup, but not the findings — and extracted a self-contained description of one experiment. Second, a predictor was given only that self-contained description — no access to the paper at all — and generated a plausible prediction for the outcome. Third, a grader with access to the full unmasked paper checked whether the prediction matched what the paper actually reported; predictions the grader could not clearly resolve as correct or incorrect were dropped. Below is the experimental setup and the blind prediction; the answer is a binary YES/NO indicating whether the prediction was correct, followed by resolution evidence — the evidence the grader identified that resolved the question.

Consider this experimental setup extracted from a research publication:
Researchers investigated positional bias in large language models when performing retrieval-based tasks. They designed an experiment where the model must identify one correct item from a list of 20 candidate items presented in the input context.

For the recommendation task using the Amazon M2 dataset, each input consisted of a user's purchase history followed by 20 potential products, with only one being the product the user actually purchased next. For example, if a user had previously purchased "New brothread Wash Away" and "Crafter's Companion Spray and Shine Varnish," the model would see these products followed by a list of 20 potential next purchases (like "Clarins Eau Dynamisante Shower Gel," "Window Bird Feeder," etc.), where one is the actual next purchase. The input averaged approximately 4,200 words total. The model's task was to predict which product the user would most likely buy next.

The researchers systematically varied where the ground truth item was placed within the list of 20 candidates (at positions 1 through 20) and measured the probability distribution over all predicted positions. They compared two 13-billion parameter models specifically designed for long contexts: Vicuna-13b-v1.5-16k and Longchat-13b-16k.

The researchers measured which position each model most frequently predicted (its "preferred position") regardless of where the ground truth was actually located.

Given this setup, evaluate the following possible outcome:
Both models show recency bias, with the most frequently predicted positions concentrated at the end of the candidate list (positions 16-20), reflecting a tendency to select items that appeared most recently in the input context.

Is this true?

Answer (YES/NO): NO